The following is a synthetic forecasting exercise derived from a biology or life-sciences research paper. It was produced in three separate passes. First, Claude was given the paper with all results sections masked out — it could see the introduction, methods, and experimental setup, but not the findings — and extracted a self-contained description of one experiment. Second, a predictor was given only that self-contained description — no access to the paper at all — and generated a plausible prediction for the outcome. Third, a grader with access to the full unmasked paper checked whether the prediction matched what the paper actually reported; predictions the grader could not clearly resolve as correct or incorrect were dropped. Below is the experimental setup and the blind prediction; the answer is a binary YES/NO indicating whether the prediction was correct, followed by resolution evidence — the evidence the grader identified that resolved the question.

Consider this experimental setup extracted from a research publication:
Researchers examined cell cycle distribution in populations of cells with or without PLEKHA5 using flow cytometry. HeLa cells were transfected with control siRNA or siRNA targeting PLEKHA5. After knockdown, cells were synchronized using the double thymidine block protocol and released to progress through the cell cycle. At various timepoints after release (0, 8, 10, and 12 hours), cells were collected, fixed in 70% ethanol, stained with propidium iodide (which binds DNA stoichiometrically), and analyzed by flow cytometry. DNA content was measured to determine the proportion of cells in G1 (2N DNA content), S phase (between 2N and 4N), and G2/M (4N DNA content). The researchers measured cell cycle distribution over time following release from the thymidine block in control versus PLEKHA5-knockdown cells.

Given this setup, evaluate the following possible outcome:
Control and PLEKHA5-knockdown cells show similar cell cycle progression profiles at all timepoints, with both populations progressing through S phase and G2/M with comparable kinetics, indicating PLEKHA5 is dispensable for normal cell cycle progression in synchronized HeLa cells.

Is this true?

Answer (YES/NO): NO